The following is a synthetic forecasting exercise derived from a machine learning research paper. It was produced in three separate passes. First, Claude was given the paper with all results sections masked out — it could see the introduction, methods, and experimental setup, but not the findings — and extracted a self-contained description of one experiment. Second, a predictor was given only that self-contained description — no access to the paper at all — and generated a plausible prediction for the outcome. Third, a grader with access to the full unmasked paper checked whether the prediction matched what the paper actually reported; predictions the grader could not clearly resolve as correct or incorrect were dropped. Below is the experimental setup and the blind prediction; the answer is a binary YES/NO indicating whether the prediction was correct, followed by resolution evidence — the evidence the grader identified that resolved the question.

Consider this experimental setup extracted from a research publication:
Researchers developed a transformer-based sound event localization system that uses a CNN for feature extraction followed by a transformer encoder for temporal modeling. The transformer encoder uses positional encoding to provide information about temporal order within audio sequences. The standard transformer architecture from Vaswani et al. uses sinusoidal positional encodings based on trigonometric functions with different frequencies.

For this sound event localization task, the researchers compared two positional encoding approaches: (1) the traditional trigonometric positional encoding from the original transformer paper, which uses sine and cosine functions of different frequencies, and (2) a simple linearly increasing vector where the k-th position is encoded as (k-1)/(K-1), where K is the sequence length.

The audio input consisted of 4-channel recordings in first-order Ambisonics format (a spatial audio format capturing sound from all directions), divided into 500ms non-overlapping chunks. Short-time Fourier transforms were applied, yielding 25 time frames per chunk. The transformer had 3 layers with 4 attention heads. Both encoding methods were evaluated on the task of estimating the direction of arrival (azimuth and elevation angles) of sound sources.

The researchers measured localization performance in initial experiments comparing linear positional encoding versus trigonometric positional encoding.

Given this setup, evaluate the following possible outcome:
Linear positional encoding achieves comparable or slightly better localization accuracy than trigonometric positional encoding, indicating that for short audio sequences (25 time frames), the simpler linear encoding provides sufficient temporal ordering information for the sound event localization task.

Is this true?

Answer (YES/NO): NO